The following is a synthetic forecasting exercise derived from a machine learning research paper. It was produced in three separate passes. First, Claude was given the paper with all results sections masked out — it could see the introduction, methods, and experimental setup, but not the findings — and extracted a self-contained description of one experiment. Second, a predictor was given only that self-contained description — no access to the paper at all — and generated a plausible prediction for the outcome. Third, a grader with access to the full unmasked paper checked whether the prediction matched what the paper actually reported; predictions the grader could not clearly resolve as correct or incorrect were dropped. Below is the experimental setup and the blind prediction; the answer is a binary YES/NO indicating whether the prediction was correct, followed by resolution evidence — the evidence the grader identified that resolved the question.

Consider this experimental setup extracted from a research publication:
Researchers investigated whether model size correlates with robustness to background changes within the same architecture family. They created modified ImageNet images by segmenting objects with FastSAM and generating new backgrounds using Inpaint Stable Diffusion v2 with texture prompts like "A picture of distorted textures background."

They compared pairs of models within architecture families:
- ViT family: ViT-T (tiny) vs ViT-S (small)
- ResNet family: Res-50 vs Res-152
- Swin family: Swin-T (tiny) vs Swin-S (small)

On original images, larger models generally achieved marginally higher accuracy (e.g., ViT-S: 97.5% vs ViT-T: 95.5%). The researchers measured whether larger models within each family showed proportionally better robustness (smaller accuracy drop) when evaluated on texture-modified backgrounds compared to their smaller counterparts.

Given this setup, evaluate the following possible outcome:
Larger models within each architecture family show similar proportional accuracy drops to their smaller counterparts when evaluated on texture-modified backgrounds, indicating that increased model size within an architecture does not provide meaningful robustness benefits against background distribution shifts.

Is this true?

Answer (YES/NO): NO